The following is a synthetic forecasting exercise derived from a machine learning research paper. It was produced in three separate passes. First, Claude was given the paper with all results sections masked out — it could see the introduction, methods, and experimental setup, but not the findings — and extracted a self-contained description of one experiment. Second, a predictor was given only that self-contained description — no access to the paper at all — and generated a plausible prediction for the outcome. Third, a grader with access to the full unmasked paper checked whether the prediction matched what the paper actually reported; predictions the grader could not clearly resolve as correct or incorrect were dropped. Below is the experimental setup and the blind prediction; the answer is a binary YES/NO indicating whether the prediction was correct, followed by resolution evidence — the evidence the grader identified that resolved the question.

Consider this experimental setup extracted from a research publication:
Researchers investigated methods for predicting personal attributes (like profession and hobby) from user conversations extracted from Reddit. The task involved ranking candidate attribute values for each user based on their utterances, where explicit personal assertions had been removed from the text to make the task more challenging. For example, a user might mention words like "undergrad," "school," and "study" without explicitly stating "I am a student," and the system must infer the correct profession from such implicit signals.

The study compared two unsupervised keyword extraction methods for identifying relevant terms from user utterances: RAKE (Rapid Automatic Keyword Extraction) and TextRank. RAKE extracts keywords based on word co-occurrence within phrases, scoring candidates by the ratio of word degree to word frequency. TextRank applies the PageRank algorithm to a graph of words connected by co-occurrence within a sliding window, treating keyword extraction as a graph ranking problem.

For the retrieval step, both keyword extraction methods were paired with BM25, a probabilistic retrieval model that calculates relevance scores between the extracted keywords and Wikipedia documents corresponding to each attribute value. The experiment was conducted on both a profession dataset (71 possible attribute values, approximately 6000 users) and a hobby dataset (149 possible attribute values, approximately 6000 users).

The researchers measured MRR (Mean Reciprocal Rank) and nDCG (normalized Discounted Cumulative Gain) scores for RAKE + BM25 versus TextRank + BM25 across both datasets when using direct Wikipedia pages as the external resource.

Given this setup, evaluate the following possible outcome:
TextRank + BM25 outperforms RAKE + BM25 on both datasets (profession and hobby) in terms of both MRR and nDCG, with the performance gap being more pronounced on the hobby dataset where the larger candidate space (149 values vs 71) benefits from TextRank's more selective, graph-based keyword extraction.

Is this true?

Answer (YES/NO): NO